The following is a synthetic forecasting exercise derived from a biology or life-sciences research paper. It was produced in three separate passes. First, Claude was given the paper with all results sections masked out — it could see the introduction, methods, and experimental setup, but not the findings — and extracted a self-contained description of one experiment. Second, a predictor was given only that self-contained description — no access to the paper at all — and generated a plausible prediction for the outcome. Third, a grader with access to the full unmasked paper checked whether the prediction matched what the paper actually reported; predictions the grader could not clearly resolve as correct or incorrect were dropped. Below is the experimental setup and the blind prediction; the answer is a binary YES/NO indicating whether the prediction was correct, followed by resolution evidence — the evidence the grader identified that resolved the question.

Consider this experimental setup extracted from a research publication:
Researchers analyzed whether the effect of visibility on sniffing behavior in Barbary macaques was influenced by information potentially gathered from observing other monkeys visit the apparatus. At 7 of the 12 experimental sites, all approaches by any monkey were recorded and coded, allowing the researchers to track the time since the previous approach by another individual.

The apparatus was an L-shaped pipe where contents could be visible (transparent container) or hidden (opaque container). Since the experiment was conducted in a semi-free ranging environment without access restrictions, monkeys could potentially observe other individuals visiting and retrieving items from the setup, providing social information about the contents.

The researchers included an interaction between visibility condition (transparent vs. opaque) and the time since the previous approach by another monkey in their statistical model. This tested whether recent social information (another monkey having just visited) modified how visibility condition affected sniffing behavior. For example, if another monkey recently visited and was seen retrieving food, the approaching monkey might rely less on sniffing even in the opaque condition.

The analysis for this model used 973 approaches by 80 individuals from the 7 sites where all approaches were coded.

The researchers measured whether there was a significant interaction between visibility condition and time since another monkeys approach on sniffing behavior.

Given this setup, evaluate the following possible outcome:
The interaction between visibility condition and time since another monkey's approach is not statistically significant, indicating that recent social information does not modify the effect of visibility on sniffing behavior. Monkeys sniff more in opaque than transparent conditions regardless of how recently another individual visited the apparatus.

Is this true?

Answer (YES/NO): NO